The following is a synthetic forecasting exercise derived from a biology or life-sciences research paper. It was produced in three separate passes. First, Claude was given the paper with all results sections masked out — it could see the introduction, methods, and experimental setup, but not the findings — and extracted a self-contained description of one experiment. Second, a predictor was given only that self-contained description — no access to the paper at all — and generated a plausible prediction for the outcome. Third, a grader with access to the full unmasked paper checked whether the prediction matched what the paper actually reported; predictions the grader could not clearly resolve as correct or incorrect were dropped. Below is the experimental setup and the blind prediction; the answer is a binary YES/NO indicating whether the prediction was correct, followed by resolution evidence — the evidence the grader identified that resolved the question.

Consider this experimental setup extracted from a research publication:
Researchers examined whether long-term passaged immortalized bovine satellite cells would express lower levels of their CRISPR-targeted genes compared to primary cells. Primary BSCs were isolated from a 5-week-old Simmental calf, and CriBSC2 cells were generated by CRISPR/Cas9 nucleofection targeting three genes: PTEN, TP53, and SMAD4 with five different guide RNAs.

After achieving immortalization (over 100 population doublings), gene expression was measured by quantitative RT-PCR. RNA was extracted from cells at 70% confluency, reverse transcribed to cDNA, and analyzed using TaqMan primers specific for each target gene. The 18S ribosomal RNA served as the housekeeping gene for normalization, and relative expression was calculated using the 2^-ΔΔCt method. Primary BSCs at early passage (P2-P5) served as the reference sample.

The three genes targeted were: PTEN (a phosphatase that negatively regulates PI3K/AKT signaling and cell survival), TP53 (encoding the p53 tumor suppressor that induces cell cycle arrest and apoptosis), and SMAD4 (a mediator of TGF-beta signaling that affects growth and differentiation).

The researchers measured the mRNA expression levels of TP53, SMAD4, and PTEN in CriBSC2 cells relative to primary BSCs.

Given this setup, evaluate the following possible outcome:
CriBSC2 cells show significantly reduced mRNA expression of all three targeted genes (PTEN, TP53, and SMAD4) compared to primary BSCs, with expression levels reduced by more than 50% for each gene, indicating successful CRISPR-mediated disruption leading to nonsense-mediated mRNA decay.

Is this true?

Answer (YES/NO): NO